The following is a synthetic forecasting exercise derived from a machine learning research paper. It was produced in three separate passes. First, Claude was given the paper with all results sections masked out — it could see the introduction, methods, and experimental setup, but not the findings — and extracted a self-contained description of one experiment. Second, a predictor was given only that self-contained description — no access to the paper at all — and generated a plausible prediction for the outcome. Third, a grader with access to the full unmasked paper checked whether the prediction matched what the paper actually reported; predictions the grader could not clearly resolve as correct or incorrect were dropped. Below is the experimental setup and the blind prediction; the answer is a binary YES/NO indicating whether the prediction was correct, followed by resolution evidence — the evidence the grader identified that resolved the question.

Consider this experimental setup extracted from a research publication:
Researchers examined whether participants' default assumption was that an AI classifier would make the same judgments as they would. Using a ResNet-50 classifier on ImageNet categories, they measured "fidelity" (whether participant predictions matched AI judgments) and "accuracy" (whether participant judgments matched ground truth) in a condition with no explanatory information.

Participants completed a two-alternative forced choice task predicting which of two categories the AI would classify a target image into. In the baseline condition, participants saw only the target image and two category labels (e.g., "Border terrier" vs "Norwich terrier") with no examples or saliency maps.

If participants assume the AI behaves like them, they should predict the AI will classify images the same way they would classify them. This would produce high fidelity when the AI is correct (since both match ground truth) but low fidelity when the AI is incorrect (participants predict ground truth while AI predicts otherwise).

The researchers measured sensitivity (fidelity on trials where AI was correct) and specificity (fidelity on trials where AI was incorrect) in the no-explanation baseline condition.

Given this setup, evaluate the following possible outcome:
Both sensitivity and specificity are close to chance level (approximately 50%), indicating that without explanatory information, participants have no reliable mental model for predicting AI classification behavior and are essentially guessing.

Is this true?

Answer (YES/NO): NO